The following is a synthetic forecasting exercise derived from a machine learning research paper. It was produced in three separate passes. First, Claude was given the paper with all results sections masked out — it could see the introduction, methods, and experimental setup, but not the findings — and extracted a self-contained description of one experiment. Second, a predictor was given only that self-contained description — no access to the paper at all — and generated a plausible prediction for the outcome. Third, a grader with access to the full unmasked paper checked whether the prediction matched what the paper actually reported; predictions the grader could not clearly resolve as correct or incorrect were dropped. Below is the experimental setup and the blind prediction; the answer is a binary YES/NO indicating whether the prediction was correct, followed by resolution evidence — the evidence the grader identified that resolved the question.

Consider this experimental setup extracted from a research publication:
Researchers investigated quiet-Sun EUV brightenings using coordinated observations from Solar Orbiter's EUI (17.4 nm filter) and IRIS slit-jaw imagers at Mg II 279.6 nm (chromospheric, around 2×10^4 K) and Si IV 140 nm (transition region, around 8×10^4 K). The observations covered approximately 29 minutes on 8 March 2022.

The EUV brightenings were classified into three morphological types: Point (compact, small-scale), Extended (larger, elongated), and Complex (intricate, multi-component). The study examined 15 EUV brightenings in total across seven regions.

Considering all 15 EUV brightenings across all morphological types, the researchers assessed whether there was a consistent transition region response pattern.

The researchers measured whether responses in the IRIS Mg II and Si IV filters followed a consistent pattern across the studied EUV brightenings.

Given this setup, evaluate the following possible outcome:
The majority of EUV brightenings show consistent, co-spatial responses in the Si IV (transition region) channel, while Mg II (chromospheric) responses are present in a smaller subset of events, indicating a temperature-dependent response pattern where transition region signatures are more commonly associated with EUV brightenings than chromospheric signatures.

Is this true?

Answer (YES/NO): NO